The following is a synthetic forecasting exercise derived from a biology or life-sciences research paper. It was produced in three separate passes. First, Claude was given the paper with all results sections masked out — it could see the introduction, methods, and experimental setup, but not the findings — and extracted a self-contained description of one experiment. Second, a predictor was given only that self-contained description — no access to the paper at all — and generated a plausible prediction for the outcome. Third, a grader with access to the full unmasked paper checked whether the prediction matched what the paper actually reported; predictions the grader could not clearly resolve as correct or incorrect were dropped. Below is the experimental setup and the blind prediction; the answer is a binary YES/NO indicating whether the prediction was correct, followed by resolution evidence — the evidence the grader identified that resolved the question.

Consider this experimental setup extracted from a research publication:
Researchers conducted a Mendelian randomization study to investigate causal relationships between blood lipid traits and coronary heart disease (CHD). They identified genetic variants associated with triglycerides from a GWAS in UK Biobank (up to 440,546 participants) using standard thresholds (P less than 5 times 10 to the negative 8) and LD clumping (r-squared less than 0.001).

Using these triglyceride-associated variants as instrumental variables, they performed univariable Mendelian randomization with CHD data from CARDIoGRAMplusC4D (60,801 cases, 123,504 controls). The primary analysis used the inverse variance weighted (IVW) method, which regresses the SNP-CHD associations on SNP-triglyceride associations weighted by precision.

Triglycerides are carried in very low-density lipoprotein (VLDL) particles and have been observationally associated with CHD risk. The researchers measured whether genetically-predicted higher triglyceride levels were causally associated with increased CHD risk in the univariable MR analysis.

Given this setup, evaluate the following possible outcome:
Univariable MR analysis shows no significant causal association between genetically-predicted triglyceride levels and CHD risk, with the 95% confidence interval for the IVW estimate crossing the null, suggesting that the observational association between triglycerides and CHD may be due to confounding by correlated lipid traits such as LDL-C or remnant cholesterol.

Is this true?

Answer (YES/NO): NO